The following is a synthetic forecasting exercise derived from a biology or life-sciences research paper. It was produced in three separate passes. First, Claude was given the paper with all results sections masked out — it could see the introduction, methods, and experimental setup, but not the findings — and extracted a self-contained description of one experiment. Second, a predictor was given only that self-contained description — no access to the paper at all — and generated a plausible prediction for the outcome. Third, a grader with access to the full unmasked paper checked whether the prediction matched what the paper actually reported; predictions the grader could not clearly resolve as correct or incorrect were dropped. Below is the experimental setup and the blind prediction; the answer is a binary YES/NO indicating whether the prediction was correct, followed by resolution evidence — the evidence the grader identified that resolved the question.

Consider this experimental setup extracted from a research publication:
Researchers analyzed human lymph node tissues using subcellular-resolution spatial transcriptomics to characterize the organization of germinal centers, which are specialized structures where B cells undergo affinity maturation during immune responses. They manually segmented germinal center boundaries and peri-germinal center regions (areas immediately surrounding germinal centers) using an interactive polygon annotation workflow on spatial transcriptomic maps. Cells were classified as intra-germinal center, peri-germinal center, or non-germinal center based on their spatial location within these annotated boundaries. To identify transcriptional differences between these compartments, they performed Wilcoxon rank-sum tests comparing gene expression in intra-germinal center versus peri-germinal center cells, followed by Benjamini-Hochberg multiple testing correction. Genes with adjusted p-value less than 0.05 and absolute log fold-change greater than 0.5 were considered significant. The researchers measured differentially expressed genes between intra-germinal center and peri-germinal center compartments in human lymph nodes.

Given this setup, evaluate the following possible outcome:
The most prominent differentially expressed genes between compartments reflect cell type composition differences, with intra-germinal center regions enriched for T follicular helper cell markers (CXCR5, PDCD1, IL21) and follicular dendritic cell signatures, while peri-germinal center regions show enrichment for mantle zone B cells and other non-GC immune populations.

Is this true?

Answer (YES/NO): NO